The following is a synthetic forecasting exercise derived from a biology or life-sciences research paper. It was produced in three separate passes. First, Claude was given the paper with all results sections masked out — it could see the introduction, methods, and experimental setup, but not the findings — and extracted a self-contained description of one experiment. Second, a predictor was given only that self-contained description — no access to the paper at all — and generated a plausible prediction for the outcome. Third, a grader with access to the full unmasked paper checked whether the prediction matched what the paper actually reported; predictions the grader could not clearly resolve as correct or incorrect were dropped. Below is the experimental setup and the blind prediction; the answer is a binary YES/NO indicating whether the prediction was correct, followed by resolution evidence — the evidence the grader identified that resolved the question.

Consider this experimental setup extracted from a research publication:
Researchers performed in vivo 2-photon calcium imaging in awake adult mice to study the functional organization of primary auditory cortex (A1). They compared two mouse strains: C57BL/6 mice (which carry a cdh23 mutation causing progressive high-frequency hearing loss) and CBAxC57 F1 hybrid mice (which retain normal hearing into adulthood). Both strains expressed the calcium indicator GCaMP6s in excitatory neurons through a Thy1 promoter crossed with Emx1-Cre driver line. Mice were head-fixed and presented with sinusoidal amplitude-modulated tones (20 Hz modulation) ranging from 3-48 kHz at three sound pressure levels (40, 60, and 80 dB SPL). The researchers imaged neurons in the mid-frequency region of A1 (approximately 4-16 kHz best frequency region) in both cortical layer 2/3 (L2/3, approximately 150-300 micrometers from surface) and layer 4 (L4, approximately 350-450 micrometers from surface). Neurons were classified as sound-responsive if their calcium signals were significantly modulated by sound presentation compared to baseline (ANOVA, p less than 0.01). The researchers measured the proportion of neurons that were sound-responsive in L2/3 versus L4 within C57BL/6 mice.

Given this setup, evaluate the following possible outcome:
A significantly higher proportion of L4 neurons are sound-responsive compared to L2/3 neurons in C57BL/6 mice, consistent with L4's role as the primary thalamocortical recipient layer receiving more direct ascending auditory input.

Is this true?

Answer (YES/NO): NO